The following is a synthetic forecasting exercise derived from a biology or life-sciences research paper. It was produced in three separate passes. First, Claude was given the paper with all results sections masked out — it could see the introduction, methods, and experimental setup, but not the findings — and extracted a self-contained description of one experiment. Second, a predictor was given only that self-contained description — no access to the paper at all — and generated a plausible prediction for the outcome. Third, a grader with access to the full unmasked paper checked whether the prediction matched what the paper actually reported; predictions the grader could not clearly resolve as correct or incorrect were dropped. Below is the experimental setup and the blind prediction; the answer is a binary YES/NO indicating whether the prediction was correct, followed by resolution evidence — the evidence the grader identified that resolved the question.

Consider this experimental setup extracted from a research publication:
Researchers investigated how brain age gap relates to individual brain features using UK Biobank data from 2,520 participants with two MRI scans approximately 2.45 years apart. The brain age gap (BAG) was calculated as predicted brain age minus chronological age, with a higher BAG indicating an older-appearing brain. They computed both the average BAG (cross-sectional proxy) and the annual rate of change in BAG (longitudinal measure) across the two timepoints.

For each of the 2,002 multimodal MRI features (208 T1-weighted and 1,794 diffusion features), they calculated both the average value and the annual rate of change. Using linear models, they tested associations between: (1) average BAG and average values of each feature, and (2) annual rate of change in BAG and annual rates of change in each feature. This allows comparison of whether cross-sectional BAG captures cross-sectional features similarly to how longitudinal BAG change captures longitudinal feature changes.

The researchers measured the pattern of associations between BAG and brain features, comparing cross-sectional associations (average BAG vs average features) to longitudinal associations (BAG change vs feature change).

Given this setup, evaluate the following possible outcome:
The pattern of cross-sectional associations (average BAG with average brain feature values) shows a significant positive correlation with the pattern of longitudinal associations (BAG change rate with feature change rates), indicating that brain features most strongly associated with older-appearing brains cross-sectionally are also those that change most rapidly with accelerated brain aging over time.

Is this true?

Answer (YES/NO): NO